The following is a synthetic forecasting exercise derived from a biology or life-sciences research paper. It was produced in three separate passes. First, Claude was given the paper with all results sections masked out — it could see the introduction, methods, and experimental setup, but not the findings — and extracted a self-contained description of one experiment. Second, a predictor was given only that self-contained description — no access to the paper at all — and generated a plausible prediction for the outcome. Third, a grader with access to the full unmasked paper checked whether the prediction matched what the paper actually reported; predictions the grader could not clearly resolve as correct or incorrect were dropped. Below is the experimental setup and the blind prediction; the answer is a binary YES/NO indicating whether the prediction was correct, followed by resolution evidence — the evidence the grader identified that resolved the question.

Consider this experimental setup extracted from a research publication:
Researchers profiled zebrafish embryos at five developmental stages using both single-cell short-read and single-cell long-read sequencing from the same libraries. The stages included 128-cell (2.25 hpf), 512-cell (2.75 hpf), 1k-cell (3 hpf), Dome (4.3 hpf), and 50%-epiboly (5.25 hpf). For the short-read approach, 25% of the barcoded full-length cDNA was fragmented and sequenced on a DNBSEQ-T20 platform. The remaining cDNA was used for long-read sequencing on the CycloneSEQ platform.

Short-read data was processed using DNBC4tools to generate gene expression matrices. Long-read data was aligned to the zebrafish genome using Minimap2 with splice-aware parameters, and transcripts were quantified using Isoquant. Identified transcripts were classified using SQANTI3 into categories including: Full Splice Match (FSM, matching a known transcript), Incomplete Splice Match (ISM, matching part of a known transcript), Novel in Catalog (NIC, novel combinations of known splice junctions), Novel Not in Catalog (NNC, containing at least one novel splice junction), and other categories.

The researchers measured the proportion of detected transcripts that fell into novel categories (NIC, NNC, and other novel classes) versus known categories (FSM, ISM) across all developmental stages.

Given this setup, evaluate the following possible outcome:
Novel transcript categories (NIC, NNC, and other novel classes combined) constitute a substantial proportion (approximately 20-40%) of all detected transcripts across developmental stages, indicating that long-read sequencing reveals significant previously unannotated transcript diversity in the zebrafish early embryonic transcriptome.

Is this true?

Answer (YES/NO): YES